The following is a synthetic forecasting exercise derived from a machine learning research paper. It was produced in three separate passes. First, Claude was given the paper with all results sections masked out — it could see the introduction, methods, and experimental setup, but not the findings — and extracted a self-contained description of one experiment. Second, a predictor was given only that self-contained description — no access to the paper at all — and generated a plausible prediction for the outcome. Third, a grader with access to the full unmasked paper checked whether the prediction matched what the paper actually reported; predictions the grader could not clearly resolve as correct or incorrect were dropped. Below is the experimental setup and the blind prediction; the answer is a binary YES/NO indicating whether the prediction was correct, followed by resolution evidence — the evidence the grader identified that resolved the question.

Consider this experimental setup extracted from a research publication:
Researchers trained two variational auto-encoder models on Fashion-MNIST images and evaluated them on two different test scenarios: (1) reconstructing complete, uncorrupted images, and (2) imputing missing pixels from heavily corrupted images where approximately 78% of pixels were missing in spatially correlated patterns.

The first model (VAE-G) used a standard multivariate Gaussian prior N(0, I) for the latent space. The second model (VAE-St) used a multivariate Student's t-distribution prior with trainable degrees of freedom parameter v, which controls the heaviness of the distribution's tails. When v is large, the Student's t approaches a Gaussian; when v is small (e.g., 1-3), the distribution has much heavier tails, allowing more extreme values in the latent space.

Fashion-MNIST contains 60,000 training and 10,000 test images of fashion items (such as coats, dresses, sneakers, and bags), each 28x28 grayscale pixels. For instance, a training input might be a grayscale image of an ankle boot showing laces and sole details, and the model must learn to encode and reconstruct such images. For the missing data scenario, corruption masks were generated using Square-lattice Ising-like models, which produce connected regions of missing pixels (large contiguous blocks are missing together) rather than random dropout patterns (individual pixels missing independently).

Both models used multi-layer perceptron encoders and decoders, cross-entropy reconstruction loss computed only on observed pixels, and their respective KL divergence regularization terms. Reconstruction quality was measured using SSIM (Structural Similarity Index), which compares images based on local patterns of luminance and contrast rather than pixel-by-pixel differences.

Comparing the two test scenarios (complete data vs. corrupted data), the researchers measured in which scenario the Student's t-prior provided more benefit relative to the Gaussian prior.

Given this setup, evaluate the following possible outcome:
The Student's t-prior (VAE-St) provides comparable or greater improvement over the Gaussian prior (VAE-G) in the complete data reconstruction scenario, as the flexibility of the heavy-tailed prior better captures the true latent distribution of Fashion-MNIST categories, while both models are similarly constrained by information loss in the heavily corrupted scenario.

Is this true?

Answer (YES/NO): NO